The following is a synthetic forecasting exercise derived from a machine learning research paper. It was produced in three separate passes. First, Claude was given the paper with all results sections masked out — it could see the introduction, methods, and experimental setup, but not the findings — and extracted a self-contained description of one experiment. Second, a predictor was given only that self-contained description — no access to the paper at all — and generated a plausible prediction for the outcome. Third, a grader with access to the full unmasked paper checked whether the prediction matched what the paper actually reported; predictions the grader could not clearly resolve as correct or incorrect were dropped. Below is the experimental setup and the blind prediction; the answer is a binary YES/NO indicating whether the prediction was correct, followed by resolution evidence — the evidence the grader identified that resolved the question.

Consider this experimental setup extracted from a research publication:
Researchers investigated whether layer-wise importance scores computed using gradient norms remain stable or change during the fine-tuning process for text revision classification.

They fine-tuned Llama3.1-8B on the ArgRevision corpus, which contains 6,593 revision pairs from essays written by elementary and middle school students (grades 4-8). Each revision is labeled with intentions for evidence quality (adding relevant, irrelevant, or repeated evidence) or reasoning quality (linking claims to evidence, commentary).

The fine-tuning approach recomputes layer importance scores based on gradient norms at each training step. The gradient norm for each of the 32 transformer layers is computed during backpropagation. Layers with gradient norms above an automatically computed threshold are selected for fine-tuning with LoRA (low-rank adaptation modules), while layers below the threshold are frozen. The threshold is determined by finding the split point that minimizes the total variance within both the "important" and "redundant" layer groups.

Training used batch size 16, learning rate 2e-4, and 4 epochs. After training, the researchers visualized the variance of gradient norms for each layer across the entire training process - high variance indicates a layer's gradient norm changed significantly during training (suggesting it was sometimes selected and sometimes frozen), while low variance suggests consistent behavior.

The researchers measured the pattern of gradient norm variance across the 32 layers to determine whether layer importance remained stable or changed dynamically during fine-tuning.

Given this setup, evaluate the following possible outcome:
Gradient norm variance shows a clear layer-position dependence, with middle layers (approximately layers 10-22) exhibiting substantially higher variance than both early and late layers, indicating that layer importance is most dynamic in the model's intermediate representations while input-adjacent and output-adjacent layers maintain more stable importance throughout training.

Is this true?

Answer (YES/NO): NO